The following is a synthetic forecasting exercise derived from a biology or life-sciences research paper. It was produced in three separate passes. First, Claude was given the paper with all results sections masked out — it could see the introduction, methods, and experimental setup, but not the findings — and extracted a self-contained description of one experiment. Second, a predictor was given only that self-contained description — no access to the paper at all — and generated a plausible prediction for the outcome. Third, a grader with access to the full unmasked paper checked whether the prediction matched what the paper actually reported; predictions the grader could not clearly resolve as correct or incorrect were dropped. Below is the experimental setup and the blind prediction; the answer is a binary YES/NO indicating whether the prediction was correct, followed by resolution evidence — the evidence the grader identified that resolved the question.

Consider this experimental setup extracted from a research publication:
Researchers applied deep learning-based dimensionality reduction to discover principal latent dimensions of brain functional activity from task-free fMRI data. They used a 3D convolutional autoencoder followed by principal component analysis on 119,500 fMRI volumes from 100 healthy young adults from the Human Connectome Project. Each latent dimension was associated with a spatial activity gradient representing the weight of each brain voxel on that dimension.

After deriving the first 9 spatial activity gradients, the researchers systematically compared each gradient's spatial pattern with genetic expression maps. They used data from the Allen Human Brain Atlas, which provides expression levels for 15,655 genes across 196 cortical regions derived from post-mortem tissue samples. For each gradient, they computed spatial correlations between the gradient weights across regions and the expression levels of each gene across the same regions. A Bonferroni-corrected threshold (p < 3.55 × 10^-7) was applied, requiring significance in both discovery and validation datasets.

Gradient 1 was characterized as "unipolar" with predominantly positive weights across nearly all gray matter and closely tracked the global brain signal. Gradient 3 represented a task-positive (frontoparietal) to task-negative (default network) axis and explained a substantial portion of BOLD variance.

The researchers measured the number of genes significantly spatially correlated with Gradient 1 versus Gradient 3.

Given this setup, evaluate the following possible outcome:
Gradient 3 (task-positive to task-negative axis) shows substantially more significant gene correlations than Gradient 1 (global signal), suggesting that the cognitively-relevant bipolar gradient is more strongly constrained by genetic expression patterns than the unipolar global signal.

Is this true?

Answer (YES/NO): NO